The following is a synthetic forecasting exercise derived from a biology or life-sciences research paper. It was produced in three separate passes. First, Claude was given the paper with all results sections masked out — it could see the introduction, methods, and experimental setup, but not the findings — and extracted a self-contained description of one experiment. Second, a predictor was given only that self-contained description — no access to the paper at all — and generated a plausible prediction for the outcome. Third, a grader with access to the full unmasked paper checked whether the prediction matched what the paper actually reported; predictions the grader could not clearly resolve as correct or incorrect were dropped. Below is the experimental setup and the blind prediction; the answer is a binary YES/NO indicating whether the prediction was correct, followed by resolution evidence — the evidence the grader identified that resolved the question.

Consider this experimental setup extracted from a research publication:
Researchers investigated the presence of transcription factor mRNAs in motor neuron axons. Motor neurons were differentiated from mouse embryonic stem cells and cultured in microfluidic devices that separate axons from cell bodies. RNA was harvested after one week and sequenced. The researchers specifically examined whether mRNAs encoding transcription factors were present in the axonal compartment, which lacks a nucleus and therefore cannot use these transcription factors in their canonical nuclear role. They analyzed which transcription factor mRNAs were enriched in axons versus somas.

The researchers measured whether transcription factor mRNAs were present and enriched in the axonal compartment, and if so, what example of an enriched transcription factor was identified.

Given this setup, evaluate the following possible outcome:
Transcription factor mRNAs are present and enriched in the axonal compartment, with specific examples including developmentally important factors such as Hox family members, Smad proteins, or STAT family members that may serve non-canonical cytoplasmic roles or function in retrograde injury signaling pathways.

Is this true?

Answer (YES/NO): NO